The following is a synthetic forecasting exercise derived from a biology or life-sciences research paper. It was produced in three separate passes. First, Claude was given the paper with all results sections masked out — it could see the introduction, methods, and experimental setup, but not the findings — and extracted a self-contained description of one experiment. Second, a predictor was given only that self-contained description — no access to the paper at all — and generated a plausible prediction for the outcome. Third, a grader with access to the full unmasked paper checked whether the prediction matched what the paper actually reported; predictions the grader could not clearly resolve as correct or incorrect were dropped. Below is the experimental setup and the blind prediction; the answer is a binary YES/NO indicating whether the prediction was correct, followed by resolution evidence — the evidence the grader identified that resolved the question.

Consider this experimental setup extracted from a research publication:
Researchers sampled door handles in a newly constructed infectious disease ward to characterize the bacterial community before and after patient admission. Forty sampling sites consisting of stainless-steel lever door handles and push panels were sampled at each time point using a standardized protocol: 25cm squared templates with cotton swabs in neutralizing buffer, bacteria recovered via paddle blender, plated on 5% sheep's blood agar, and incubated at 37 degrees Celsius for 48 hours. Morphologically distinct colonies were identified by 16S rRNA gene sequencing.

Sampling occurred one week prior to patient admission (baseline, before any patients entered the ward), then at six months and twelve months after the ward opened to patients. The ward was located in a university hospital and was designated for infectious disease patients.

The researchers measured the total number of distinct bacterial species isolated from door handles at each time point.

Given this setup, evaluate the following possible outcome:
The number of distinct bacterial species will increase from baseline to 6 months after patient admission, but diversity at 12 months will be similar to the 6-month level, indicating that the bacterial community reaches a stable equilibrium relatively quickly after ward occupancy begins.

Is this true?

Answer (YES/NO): NO